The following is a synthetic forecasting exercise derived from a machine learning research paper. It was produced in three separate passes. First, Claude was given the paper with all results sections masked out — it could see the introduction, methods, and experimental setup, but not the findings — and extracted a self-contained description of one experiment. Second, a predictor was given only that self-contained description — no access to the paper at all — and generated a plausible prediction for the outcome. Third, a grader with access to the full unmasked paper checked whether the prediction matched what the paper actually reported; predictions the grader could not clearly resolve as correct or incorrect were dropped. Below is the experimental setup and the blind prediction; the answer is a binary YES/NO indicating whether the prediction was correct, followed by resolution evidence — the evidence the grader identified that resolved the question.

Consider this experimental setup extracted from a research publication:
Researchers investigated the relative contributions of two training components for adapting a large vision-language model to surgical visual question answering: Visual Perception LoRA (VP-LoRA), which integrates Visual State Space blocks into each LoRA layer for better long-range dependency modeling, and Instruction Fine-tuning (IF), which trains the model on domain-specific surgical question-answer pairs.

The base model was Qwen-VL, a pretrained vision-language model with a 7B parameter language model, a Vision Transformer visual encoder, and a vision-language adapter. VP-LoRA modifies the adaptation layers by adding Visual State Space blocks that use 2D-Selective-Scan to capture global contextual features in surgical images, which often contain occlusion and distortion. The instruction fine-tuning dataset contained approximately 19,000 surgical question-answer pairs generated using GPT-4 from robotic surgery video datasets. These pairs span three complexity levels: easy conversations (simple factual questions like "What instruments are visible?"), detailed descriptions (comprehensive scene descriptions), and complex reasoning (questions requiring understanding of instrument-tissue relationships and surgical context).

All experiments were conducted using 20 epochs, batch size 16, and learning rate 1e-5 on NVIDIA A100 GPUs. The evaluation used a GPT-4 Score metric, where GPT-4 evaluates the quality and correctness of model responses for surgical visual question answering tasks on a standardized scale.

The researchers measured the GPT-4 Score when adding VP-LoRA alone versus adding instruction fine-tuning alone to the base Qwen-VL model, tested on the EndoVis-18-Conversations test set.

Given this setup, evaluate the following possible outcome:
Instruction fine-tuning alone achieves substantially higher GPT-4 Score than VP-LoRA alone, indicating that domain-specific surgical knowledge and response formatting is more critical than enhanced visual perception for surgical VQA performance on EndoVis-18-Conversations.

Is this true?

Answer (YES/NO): YES